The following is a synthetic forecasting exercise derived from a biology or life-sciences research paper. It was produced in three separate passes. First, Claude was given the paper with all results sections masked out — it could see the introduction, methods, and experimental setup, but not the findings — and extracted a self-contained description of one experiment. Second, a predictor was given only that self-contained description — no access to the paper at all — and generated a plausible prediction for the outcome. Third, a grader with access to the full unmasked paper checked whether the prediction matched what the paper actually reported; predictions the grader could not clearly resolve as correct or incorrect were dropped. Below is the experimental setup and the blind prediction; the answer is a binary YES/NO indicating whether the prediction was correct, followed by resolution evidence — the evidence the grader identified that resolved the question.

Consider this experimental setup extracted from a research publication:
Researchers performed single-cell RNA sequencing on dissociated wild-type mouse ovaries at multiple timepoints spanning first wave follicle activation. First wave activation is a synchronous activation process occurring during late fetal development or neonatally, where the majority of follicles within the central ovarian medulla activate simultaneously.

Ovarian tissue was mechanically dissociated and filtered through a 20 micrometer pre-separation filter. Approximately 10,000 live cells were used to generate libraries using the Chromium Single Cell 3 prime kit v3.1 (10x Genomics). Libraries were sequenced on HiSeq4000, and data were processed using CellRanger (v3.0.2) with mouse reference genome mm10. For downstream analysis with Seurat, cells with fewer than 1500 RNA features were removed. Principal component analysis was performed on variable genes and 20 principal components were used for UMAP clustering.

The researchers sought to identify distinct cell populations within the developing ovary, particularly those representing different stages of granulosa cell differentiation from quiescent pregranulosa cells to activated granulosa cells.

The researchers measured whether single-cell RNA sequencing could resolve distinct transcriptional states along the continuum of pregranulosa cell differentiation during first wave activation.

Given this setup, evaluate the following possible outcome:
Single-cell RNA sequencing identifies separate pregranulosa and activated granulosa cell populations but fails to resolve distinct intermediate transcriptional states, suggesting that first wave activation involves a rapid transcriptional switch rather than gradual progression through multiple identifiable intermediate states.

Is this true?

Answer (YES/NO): NO